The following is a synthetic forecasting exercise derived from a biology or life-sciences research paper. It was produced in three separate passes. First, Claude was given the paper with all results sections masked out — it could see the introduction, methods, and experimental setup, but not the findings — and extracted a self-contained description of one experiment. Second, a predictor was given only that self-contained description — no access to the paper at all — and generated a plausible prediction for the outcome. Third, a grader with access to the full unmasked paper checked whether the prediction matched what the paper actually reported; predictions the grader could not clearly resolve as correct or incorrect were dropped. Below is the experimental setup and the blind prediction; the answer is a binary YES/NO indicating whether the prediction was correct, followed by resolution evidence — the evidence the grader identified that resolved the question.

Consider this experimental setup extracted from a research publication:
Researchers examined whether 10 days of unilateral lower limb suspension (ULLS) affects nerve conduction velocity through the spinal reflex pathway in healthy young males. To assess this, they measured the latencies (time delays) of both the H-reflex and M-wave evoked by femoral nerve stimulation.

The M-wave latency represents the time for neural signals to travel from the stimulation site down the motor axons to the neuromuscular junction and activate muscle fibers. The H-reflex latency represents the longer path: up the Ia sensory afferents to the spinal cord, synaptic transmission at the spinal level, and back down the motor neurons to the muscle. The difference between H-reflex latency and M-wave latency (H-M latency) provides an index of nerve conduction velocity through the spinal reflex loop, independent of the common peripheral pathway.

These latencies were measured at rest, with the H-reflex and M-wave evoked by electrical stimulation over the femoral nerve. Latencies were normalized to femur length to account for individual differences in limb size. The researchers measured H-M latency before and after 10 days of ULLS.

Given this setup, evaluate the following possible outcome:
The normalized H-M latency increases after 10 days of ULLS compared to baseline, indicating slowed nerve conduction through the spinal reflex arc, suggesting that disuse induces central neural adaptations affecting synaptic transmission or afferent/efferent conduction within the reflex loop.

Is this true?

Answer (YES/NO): NO